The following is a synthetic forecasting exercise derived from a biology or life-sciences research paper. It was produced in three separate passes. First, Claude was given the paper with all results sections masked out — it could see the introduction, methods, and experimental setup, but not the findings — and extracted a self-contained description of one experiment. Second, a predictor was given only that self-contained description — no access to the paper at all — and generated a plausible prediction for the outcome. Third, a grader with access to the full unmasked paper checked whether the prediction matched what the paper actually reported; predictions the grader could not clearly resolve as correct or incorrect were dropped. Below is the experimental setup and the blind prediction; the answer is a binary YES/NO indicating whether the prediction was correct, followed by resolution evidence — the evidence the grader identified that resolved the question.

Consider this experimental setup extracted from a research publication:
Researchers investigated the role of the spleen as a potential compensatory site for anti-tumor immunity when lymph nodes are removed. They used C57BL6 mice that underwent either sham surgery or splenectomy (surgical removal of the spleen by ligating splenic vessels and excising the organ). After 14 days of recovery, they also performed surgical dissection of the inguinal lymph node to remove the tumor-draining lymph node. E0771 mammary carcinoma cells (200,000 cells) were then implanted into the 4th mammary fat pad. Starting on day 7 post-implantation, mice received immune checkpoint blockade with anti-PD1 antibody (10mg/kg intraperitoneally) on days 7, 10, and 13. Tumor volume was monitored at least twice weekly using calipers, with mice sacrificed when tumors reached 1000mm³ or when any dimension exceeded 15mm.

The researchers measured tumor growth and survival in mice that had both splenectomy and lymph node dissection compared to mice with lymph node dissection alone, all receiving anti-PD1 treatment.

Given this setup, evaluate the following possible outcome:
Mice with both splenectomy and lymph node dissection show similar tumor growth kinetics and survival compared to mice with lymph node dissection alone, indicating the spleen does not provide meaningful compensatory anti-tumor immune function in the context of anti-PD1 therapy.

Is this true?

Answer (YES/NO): NO